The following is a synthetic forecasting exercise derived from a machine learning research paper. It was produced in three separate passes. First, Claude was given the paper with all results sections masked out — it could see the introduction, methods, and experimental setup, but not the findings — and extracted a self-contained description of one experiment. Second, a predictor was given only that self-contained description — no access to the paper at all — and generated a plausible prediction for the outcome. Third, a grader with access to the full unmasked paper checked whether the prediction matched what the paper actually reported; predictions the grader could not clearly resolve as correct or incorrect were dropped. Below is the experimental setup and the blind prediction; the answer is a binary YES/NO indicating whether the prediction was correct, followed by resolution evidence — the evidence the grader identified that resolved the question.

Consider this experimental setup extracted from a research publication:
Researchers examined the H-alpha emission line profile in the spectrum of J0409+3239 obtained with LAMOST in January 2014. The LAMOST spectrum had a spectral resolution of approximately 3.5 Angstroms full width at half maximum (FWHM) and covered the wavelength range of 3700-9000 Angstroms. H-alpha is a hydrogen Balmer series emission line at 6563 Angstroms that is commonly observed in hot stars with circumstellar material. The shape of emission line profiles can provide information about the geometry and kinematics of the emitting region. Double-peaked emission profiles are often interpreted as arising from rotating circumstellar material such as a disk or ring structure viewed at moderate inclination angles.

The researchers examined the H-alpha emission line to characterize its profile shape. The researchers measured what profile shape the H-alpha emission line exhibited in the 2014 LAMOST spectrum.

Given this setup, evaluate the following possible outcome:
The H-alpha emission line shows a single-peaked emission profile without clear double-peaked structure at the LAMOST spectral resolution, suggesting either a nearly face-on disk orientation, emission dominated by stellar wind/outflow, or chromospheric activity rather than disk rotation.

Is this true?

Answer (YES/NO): NO